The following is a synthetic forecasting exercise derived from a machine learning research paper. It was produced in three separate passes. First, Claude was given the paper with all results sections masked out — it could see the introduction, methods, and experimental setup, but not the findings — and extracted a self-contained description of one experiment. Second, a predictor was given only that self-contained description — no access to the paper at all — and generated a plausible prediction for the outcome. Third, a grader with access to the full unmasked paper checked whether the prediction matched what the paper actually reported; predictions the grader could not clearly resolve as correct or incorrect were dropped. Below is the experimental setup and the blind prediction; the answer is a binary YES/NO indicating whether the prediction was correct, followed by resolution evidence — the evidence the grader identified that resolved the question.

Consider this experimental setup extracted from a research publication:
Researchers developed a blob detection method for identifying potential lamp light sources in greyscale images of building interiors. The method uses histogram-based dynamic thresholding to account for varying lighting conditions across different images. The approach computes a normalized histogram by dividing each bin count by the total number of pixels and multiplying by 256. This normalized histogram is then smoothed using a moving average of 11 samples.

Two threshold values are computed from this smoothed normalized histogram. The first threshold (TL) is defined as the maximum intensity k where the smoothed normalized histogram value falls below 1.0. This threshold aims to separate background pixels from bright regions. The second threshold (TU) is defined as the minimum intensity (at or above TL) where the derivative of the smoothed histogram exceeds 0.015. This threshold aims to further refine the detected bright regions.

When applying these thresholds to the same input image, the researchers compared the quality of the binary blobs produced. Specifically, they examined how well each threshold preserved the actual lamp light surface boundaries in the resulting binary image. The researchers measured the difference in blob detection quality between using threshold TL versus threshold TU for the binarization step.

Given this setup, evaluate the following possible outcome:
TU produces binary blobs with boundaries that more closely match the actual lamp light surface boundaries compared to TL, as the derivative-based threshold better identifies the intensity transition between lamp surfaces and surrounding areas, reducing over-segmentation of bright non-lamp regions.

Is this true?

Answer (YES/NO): YES